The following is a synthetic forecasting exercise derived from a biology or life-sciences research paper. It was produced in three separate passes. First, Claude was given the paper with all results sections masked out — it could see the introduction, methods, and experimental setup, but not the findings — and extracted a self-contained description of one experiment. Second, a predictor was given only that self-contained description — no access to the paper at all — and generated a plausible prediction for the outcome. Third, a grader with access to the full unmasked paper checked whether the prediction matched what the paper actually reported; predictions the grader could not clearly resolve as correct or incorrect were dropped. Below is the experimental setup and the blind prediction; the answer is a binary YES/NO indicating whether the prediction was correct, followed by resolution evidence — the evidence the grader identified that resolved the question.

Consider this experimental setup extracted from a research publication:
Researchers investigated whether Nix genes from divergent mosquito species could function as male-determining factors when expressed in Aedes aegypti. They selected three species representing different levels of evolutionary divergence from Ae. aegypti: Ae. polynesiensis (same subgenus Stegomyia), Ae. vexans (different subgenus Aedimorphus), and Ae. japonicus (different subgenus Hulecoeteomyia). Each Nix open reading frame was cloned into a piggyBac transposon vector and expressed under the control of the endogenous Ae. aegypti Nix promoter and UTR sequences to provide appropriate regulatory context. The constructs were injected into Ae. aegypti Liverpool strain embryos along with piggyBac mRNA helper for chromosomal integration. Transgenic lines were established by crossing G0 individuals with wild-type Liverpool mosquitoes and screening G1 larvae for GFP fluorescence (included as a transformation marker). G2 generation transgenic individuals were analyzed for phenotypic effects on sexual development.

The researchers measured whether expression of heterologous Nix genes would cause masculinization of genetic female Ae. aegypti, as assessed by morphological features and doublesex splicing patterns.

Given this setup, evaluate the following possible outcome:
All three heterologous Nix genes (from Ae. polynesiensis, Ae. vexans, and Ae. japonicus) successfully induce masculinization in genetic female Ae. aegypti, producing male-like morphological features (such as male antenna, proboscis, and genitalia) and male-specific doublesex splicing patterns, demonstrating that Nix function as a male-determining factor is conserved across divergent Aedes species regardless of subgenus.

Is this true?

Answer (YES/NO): NO